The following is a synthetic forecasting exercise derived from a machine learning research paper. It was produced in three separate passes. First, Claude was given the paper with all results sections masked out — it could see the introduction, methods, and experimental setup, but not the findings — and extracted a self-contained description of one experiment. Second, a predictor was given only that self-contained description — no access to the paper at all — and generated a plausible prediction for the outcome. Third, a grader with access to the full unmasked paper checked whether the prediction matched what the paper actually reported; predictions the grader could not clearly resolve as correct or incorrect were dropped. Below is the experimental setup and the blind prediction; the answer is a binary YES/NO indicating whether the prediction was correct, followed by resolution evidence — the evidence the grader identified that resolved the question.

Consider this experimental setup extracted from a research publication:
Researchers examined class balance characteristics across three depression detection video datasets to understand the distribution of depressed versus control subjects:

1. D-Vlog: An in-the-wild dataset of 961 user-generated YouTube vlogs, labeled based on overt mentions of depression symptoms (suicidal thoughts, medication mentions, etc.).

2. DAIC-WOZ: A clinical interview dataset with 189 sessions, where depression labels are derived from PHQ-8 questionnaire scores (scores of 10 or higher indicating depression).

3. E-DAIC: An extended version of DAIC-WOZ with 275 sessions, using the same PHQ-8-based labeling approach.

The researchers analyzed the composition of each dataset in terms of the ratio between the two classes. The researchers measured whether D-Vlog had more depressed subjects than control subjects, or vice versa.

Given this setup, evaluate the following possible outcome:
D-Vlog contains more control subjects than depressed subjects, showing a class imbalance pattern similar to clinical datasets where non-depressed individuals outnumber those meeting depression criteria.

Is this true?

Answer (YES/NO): NO